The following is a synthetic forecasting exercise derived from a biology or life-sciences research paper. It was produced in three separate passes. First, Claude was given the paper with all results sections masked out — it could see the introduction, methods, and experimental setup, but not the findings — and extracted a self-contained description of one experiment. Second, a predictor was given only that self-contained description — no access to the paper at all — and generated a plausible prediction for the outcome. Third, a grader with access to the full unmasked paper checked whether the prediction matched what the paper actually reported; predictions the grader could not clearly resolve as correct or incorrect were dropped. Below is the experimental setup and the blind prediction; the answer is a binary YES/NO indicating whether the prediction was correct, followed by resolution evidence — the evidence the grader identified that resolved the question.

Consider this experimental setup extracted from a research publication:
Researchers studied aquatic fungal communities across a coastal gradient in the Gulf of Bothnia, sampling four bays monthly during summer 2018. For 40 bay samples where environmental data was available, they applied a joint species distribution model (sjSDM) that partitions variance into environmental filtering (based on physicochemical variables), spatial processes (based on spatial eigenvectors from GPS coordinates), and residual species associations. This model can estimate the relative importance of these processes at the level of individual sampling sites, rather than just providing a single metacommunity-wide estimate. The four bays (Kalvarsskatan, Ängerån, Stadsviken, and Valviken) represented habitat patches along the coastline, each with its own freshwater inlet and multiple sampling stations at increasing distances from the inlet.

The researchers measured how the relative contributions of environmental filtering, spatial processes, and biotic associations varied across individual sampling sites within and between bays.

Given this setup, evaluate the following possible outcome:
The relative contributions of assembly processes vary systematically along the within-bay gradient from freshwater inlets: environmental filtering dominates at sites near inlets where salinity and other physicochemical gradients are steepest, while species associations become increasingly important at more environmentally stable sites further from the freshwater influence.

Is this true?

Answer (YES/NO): NO